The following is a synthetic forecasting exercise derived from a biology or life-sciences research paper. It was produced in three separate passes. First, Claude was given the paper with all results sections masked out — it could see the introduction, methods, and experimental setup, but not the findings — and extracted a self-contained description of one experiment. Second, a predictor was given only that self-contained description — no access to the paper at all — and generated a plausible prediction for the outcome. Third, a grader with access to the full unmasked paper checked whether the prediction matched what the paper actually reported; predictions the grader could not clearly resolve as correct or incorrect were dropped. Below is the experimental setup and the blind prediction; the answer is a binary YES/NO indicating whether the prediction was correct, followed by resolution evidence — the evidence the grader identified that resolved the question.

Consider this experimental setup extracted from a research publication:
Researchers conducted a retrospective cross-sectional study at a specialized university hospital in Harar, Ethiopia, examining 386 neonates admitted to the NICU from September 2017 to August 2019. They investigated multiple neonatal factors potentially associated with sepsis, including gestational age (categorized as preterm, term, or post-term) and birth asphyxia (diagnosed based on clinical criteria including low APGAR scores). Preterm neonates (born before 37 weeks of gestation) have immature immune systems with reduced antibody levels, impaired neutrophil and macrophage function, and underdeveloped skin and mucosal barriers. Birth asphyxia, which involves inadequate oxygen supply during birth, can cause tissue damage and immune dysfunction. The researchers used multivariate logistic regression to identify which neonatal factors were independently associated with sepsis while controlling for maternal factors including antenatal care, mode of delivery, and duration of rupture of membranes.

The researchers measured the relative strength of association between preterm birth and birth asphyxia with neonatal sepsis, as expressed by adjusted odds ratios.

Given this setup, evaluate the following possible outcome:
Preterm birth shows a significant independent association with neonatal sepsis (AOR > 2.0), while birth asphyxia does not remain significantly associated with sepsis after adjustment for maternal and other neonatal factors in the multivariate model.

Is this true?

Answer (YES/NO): NO